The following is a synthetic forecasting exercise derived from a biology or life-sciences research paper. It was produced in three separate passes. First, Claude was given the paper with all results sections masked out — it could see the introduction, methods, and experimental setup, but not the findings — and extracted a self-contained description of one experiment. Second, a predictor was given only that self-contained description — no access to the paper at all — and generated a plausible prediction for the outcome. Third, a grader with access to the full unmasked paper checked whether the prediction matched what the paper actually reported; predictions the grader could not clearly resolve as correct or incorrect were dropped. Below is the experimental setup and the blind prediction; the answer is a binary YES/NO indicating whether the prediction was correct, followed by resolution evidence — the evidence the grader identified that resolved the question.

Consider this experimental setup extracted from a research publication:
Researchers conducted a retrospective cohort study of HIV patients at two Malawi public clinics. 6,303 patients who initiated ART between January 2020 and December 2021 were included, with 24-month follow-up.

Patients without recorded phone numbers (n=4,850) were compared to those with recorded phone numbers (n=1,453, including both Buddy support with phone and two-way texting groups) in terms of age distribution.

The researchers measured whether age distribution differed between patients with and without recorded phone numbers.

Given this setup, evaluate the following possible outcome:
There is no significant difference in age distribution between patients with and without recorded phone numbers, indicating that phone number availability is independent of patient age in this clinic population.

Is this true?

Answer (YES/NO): NO